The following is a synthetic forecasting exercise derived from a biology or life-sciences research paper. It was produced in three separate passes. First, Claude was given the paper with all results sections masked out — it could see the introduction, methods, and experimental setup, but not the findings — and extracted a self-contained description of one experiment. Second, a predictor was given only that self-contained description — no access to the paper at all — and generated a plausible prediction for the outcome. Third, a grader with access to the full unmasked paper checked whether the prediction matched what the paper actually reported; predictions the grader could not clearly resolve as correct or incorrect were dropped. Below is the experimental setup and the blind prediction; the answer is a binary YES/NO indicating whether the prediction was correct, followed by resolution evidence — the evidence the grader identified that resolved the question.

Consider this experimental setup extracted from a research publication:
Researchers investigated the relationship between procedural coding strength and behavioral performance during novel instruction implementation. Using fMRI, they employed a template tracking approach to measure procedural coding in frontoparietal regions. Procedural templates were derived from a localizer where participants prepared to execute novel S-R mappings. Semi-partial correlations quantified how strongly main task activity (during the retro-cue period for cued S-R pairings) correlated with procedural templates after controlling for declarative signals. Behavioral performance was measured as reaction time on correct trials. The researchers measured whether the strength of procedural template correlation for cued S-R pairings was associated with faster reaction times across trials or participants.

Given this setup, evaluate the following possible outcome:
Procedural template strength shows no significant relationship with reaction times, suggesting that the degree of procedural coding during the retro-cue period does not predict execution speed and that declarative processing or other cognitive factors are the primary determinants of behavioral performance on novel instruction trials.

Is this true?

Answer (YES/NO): NO